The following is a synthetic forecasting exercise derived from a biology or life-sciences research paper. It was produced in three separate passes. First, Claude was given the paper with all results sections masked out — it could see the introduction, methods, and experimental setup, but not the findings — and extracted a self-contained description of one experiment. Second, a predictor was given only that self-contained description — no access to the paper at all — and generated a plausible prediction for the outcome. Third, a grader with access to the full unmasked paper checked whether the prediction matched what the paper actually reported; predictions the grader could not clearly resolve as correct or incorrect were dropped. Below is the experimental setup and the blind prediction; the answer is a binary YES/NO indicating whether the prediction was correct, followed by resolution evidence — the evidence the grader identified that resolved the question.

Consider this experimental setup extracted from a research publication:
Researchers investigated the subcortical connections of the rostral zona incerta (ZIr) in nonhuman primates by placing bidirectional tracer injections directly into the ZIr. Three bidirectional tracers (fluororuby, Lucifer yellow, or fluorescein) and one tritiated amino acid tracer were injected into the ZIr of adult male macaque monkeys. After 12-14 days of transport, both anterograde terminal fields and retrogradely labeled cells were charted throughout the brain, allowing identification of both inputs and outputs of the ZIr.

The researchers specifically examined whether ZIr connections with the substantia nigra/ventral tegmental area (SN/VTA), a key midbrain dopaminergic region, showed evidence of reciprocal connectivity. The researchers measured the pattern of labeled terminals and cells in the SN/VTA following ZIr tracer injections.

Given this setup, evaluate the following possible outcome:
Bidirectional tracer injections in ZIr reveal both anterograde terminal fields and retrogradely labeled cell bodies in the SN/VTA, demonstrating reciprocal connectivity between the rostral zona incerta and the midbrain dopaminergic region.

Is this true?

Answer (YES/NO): YES